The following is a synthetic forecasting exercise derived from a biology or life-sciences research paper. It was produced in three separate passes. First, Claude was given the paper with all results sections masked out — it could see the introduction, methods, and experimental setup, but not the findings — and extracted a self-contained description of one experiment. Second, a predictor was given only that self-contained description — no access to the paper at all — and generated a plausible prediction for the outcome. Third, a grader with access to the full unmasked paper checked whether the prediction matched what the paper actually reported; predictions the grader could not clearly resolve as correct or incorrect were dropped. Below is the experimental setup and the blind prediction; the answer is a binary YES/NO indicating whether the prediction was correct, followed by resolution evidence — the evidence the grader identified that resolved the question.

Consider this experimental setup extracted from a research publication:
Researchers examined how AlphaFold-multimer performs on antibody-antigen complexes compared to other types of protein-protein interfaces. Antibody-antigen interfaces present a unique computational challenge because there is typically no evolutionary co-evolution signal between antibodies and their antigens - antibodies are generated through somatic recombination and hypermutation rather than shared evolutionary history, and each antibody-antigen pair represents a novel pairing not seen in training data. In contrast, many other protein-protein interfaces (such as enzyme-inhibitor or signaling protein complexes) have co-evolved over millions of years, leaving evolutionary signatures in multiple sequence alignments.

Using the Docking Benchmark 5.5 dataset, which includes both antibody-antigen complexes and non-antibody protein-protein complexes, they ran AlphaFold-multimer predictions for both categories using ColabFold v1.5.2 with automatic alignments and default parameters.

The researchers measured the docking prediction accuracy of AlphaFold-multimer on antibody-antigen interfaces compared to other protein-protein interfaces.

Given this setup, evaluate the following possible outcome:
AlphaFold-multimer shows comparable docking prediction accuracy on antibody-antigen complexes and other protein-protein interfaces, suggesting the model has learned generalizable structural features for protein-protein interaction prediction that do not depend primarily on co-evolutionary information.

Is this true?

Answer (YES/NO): NO